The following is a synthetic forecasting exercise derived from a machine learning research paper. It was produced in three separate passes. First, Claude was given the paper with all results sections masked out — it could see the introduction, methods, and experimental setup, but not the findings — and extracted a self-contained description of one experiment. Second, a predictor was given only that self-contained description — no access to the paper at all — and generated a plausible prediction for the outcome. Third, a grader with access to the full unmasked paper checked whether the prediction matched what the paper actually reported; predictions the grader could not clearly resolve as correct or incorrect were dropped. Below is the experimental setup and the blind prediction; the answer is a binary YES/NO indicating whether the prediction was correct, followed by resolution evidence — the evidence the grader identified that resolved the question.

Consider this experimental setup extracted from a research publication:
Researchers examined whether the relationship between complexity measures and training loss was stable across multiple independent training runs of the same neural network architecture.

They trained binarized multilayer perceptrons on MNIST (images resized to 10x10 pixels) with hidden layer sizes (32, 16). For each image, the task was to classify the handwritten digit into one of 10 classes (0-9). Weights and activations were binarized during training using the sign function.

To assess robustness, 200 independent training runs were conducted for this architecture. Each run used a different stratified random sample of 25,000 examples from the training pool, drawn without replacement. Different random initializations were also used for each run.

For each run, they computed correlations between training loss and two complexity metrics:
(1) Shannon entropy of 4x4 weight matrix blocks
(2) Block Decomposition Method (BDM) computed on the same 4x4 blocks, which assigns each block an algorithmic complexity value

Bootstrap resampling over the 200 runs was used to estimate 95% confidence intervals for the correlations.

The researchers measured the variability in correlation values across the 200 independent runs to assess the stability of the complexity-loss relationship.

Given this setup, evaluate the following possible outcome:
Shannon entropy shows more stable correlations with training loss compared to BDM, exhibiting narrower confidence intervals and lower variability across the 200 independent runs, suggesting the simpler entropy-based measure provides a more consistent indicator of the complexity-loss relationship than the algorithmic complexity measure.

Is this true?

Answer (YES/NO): NO